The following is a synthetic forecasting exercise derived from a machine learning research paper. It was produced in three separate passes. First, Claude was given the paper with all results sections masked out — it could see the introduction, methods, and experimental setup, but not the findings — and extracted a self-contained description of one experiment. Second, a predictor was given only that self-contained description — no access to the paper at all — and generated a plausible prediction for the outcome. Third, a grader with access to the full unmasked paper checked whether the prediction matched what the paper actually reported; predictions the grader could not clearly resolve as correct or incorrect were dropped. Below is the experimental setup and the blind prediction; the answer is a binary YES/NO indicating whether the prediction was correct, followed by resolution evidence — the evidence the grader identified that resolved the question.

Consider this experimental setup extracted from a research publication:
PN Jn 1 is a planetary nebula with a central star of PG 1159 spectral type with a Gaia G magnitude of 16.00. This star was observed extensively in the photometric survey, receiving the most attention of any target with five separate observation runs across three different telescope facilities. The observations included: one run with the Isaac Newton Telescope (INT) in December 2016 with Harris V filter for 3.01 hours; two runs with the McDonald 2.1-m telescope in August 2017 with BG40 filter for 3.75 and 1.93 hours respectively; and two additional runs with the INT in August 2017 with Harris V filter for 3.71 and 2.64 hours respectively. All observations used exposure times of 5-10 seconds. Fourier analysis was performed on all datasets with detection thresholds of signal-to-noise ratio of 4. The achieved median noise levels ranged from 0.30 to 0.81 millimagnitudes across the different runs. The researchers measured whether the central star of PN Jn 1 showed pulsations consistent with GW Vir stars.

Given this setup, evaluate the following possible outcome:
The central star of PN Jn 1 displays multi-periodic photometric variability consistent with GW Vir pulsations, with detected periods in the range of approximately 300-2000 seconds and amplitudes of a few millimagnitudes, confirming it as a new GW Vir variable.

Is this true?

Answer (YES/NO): NO